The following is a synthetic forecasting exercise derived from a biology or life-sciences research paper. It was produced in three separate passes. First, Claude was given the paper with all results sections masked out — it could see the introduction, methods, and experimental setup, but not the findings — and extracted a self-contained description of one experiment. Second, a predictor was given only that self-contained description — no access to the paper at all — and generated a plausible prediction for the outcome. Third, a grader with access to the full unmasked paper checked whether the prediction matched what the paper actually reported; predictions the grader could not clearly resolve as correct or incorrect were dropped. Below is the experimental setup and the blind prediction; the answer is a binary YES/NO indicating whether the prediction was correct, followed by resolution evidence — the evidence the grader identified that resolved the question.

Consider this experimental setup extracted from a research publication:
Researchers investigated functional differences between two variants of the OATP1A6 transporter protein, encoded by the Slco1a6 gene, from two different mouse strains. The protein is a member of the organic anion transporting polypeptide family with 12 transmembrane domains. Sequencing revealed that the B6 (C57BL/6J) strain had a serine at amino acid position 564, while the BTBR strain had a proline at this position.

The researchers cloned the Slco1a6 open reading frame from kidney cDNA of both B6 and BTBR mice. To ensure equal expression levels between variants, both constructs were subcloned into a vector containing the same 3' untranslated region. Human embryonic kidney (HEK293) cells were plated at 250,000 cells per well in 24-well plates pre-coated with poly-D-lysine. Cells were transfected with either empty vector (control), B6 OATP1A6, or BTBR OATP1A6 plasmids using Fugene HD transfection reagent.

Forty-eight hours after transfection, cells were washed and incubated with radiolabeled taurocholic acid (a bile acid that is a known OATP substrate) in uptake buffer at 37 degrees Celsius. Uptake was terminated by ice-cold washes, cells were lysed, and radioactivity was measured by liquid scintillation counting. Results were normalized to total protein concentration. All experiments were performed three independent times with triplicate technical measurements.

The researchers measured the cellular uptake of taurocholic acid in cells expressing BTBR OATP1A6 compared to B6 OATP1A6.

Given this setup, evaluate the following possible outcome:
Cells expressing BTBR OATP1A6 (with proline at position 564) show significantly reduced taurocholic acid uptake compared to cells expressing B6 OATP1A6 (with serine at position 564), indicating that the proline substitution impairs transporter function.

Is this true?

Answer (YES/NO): NO